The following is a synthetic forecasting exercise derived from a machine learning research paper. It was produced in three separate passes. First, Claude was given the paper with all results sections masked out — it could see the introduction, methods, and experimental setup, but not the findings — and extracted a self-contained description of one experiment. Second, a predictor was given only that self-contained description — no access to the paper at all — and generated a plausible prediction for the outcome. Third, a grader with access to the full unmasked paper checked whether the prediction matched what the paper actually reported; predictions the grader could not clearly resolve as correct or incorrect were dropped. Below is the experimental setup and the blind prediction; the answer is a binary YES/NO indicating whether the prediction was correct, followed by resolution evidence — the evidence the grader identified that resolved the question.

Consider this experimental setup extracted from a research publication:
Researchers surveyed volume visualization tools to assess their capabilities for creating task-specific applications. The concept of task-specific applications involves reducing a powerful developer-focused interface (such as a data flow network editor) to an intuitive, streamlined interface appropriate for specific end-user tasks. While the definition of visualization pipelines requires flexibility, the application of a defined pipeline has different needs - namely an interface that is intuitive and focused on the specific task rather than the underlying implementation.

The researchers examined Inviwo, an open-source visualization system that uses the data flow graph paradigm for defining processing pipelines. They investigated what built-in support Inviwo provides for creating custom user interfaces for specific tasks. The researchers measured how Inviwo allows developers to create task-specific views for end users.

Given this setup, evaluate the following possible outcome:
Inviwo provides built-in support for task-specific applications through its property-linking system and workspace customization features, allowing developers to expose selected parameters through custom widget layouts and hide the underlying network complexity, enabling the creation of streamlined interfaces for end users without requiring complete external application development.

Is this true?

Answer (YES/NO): NO